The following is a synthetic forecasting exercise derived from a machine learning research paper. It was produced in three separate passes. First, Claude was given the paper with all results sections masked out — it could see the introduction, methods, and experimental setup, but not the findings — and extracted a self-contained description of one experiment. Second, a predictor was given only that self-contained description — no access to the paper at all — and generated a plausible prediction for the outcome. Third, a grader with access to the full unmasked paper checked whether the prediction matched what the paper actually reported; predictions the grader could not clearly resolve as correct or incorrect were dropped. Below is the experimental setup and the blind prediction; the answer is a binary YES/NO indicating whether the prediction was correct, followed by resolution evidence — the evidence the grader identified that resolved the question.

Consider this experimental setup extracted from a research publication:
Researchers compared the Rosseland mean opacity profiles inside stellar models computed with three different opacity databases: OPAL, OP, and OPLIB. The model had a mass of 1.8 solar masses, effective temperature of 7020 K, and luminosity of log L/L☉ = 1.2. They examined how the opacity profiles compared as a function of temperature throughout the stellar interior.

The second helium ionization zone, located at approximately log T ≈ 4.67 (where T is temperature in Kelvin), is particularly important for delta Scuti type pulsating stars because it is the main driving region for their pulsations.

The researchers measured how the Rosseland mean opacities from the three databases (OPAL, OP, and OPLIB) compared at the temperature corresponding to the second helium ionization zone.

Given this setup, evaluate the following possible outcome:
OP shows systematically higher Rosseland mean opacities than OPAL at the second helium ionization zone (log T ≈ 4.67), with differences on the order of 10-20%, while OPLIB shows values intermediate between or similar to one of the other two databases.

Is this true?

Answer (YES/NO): NO